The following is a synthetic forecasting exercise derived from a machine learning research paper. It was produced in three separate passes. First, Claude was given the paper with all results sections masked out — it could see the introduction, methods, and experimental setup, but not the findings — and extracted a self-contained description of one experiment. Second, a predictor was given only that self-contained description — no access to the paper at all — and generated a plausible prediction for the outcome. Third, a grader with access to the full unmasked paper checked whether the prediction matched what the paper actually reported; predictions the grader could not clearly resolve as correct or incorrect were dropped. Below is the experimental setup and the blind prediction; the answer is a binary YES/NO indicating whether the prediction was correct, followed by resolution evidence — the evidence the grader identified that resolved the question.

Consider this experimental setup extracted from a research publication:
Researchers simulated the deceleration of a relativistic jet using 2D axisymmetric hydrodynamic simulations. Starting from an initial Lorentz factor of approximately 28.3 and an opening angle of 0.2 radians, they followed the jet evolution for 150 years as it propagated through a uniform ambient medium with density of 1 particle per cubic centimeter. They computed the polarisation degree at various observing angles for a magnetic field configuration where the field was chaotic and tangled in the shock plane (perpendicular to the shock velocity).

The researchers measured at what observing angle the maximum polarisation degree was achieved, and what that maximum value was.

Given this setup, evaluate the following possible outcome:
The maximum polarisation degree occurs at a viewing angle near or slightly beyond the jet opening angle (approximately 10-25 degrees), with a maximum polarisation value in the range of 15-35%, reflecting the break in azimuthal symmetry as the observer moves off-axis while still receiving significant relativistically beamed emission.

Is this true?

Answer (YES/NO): NO